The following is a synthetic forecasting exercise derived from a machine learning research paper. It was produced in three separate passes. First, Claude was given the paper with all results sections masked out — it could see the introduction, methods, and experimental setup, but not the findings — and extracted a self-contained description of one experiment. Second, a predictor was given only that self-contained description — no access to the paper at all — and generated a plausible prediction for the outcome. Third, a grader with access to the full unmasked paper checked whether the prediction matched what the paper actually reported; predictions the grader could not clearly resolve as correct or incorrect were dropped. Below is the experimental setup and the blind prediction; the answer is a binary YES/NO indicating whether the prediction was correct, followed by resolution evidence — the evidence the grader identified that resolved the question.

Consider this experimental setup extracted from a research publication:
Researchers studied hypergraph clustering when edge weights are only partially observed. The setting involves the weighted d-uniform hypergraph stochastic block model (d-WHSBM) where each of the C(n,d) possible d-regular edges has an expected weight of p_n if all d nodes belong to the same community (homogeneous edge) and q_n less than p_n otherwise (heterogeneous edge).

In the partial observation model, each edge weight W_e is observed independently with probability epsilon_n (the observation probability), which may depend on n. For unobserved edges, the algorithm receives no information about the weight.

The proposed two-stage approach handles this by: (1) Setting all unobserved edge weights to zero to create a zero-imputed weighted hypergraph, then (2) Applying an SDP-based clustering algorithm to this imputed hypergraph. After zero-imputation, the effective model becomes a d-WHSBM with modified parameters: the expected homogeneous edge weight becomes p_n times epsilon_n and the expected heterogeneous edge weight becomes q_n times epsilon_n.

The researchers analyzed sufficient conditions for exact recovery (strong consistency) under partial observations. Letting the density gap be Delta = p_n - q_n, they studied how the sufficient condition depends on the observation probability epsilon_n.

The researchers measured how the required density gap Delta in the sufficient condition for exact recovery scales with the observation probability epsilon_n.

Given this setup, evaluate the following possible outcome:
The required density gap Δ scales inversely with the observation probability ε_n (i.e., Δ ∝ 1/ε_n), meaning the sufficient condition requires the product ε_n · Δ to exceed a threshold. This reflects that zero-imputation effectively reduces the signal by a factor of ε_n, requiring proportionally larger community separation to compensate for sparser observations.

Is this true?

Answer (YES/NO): NO